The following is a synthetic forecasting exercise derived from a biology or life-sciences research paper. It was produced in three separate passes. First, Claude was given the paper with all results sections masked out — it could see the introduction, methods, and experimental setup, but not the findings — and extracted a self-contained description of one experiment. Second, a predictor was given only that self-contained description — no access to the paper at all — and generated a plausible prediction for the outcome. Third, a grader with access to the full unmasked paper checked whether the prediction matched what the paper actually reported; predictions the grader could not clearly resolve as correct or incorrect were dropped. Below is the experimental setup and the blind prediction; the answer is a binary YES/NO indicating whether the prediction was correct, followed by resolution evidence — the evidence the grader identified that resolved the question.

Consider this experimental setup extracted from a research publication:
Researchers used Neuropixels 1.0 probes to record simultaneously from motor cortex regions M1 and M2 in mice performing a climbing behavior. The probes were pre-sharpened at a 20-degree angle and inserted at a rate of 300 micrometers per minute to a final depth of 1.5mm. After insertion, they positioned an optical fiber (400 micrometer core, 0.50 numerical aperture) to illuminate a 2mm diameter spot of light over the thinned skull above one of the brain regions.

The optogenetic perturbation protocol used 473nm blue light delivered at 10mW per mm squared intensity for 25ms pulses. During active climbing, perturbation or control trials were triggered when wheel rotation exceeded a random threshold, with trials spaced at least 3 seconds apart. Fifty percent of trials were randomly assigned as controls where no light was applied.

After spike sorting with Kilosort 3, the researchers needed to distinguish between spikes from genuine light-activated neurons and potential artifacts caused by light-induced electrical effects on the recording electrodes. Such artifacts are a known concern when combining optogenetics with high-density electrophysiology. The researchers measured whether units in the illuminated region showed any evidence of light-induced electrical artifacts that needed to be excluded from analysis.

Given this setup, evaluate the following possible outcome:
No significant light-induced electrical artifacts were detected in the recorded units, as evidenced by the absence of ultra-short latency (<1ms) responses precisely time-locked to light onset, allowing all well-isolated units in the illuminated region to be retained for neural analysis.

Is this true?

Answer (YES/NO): NO